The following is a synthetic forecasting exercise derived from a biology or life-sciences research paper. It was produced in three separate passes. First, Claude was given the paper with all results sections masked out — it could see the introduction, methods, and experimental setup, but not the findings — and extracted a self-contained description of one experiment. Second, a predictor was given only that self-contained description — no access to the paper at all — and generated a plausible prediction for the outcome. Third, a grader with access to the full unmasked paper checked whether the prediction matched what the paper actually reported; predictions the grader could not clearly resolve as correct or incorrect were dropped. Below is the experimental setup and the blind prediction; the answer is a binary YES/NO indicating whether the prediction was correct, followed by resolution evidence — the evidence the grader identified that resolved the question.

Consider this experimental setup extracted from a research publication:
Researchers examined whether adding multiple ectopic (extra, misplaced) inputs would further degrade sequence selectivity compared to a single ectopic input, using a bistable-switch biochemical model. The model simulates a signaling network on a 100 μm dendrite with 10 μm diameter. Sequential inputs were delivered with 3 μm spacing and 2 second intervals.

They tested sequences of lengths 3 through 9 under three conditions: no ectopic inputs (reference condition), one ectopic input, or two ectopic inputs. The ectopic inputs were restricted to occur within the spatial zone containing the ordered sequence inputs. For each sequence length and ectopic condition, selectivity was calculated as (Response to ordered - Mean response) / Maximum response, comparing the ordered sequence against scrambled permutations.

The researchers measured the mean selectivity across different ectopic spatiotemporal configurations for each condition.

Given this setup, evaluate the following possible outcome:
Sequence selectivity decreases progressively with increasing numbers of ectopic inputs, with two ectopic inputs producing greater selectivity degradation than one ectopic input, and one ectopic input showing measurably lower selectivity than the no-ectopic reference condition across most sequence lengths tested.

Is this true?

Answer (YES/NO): NO